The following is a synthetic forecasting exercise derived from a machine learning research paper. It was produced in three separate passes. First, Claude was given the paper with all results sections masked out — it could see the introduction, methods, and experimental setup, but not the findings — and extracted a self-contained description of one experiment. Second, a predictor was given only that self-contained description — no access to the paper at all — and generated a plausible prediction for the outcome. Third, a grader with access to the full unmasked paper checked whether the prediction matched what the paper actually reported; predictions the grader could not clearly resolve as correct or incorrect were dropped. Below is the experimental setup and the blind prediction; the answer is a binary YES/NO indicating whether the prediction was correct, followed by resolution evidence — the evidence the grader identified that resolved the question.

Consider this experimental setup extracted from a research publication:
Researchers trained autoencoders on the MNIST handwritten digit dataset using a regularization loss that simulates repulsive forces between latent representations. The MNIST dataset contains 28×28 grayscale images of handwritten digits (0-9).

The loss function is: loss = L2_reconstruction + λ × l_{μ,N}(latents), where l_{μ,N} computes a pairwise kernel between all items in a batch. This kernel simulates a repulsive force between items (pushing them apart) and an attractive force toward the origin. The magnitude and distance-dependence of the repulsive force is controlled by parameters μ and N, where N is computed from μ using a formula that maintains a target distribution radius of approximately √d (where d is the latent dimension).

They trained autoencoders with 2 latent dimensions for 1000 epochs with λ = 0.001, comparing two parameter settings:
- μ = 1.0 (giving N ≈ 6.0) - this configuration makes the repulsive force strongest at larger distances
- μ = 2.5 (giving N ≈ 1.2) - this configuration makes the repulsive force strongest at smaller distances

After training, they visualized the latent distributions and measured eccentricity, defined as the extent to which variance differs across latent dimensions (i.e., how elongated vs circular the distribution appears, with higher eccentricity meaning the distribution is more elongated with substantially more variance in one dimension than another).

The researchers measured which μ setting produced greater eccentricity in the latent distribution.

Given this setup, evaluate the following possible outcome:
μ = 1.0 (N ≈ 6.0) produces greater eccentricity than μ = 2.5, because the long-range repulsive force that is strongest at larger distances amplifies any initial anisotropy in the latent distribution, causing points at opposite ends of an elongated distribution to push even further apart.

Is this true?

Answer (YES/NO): YES